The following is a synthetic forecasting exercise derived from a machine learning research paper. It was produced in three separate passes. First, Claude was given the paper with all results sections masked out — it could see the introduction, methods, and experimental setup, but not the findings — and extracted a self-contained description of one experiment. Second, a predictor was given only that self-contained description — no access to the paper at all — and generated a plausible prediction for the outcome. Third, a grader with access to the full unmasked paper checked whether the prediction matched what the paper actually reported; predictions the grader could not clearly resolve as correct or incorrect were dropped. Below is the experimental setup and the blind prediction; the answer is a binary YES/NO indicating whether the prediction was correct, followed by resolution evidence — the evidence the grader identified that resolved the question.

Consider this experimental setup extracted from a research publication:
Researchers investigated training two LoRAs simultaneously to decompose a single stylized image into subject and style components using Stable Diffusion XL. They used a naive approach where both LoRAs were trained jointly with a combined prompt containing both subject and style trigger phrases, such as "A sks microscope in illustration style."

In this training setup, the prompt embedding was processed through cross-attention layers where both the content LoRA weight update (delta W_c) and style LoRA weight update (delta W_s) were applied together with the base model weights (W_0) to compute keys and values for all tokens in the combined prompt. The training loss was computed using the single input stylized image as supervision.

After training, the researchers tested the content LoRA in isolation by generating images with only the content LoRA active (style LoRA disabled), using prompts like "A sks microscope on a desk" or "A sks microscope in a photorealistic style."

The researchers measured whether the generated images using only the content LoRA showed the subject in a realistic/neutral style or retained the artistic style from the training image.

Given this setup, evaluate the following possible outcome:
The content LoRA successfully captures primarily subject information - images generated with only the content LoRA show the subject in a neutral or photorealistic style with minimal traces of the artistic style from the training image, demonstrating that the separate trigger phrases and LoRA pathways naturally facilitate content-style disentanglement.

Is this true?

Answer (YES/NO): NO